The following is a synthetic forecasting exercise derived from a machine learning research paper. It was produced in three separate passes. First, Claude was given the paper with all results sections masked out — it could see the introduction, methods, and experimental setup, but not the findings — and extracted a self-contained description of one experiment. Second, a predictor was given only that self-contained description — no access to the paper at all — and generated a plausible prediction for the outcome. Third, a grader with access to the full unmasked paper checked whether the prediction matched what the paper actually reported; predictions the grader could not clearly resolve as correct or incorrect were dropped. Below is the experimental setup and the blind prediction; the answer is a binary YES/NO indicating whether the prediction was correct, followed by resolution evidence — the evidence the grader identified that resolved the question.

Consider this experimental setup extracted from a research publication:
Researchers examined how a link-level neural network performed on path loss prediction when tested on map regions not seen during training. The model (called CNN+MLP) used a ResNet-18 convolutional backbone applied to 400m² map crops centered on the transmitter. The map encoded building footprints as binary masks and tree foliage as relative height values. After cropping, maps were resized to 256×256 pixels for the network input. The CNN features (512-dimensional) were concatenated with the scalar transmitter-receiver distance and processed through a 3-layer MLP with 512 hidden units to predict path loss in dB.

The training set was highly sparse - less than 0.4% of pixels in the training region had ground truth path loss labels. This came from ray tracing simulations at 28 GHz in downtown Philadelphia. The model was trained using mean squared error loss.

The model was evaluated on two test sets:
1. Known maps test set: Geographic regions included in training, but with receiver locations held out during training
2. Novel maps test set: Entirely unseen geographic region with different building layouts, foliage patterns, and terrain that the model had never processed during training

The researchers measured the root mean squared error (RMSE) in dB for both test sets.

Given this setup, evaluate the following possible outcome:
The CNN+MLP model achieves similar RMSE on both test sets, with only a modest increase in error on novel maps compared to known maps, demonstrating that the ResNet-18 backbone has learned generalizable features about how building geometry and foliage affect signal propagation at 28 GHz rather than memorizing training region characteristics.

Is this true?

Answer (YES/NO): NO